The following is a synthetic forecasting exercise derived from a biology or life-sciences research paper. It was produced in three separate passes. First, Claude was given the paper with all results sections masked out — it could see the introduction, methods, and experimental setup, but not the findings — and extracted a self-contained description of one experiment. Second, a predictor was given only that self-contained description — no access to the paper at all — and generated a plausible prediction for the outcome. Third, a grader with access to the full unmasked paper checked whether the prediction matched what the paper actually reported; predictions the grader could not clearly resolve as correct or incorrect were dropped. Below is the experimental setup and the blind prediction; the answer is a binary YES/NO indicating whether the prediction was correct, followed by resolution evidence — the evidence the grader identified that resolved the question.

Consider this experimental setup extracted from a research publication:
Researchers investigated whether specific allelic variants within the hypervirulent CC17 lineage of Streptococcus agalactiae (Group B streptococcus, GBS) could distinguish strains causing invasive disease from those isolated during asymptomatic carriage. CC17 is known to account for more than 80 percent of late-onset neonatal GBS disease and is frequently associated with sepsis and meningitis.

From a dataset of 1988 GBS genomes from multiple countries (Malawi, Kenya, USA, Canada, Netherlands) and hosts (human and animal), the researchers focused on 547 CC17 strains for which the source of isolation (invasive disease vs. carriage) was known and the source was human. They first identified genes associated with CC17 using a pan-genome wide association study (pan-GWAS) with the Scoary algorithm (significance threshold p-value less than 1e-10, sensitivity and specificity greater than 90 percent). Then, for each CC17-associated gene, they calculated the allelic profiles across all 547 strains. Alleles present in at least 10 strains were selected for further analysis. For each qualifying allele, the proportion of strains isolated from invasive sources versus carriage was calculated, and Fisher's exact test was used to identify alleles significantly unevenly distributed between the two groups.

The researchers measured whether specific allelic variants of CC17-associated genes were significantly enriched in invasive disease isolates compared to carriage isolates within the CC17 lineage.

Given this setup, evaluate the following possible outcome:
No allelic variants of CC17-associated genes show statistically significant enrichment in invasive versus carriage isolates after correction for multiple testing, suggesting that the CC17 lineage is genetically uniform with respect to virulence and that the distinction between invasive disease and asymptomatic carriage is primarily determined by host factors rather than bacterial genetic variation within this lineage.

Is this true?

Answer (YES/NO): NO